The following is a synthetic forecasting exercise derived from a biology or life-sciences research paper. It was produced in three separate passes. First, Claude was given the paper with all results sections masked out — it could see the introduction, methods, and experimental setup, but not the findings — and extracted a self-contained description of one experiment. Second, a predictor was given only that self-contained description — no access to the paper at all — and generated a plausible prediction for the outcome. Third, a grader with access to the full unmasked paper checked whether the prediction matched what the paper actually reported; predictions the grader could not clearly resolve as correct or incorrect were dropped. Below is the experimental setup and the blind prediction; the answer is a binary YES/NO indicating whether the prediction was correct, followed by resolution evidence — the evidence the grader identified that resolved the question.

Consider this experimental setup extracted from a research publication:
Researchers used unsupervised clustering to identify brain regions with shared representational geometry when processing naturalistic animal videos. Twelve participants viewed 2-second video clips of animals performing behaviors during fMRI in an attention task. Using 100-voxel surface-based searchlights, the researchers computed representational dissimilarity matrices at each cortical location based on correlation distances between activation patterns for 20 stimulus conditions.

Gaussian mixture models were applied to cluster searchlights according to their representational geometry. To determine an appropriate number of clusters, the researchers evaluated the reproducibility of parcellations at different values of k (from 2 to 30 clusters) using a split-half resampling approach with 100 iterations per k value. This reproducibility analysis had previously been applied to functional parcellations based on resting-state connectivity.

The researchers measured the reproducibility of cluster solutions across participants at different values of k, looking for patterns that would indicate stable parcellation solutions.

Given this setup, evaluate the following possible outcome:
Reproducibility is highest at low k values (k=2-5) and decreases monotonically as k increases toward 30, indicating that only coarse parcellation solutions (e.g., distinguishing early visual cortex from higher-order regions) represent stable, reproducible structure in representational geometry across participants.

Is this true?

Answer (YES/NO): NO